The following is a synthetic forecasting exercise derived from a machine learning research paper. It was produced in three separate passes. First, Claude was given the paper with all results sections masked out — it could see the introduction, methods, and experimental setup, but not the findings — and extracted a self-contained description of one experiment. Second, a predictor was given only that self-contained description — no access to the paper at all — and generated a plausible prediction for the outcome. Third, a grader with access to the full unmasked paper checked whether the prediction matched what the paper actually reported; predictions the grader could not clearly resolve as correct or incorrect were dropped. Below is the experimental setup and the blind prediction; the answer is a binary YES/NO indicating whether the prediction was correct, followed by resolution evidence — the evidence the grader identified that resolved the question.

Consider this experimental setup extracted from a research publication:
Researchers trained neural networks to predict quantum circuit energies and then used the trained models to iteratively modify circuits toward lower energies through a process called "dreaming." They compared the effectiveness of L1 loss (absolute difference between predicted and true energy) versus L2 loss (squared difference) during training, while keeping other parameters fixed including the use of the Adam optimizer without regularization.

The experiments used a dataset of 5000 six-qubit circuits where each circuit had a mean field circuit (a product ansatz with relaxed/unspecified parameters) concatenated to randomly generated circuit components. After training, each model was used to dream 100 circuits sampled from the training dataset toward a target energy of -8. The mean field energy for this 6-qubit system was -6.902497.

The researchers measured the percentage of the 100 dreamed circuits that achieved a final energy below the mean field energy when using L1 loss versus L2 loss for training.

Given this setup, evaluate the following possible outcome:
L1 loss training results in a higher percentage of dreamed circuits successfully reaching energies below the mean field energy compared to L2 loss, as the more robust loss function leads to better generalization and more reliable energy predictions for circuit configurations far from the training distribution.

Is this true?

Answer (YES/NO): YES